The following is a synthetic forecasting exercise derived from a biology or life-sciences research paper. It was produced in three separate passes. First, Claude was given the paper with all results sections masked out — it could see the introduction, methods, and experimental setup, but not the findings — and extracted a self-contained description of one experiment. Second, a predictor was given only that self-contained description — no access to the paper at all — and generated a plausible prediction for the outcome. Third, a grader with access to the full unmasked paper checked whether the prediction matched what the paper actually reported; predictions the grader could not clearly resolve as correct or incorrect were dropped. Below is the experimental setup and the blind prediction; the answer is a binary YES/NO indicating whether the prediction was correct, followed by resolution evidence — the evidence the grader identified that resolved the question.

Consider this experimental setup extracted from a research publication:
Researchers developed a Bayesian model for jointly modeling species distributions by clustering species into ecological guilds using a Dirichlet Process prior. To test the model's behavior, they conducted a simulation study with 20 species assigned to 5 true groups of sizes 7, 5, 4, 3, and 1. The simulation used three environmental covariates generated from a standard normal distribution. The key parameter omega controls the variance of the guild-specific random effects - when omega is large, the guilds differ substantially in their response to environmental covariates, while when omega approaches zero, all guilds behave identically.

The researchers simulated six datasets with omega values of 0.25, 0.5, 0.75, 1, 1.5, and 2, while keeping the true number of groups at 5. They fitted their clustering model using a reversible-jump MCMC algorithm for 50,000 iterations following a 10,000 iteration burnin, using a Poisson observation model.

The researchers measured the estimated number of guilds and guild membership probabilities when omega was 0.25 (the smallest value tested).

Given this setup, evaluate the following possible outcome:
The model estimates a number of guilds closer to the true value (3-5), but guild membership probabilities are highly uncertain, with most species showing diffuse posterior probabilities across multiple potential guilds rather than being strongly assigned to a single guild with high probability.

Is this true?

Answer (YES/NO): NO